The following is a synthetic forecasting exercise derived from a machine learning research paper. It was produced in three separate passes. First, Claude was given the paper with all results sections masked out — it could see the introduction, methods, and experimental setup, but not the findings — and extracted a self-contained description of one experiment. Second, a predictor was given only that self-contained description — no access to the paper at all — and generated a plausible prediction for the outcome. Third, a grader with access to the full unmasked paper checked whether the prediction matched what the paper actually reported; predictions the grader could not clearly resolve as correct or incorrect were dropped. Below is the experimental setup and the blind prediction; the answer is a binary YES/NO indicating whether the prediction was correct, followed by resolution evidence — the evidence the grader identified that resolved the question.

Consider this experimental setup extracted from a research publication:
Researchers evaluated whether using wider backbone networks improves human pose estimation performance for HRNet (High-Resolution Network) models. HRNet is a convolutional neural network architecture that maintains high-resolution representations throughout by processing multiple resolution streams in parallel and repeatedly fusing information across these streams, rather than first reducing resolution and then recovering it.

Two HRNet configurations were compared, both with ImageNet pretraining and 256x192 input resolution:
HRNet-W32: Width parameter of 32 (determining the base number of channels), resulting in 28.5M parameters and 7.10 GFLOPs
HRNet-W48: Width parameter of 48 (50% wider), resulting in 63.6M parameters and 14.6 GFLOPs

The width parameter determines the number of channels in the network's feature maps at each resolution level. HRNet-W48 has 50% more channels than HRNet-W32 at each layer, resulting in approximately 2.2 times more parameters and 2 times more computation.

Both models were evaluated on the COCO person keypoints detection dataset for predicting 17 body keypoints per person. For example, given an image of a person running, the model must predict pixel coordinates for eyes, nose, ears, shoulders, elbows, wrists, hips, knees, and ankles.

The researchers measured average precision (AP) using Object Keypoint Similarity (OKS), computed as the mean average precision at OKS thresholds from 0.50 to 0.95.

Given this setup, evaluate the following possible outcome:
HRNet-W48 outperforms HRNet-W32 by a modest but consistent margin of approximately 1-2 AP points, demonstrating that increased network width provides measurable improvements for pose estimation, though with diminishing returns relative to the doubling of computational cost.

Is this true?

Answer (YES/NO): NO